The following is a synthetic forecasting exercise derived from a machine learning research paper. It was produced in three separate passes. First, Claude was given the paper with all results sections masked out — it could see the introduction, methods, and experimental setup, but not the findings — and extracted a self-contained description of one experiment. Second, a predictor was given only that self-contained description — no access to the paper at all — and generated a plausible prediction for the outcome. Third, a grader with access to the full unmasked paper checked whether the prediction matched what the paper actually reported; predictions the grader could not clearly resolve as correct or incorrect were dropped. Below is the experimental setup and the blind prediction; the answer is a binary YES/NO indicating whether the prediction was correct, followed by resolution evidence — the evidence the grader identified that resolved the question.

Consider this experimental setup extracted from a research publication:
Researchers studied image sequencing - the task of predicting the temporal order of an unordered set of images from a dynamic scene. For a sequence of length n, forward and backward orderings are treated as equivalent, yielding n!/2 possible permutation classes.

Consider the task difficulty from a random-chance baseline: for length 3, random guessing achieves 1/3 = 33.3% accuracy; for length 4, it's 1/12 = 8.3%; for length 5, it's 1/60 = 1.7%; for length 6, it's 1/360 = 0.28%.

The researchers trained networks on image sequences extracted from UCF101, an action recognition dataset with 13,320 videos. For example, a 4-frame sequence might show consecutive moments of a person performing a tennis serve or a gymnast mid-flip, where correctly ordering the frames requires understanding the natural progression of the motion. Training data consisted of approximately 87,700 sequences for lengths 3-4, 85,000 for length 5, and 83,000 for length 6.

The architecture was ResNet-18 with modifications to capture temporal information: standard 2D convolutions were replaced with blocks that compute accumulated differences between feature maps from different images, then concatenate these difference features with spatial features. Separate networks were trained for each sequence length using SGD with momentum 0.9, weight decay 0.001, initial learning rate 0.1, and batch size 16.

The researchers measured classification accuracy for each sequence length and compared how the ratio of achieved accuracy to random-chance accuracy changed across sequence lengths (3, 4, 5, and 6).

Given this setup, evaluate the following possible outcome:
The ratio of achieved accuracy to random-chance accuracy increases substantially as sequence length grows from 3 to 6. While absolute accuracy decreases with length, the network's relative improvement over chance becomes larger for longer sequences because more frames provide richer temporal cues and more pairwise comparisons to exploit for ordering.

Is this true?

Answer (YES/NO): YES